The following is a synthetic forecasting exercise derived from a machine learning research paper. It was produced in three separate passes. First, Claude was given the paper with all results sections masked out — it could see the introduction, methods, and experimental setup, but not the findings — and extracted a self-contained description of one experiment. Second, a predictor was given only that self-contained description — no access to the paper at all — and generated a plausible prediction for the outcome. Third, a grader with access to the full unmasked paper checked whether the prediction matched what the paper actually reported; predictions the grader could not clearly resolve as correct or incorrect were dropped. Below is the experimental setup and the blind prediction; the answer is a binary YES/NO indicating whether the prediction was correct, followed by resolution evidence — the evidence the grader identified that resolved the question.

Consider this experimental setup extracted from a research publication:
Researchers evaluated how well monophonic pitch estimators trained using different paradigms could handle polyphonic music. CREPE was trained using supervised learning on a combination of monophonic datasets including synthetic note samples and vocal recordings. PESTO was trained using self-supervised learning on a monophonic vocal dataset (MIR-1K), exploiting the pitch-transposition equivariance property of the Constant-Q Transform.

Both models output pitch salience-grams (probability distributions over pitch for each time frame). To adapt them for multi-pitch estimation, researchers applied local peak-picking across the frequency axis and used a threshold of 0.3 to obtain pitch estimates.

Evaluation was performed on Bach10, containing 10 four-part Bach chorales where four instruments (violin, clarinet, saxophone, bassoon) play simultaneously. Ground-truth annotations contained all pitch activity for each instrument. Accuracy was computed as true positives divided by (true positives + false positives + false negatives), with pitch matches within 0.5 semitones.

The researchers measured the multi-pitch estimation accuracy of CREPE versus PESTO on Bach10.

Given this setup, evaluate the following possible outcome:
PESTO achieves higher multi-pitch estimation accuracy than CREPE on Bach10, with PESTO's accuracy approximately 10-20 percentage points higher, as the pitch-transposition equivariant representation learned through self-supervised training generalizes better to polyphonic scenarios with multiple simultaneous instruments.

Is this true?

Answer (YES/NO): NO